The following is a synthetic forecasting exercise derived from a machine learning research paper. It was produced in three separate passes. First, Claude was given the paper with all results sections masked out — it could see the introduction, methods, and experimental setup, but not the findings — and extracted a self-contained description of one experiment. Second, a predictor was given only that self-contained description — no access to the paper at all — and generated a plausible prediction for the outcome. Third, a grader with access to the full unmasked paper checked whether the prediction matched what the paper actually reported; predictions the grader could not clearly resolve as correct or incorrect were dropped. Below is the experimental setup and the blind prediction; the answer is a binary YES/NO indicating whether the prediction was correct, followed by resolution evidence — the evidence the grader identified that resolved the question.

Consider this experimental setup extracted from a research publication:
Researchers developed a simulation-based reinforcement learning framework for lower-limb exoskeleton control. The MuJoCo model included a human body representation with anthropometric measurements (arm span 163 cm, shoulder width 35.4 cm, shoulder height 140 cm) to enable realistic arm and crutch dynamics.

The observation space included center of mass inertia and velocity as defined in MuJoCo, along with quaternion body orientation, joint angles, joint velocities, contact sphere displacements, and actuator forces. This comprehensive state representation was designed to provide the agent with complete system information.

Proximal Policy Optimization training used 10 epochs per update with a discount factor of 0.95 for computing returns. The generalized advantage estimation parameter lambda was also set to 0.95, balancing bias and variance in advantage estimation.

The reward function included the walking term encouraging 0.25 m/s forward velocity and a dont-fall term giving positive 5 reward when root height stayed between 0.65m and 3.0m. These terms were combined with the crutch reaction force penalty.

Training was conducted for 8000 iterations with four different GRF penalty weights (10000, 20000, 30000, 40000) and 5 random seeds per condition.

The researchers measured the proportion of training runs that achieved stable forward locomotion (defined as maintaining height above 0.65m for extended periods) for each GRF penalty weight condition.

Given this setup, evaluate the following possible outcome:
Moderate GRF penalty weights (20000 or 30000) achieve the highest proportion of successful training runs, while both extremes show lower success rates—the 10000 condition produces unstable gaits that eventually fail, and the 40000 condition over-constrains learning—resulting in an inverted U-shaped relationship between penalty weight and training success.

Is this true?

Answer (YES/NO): NO